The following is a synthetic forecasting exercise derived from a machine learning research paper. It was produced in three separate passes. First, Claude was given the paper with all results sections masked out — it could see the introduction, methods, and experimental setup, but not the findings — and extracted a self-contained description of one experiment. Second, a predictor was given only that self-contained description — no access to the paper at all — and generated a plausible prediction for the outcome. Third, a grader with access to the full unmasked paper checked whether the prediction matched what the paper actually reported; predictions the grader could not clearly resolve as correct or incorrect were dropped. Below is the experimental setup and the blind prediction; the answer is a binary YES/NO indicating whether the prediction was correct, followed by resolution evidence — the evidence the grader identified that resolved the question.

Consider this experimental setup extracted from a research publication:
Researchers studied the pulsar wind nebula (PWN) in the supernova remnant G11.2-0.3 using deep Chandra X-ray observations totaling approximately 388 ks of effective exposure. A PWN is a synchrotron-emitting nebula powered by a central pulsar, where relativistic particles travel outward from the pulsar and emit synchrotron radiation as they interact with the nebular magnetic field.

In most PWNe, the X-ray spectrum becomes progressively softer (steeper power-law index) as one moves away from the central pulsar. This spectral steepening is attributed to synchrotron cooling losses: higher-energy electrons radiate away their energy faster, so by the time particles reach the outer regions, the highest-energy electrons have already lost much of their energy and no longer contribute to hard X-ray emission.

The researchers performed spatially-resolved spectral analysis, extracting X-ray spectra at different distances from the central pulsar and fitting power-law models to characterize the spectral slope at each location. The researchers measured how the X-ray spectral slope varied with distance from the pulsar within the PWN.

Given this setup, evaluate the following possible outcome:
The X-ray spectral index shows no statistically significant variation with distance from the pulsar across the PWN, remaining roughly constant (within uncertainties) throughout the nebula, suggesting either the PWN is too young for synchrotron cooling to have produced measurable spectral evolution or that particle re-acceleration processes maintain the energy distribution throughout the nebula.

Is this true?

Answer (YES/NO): YES